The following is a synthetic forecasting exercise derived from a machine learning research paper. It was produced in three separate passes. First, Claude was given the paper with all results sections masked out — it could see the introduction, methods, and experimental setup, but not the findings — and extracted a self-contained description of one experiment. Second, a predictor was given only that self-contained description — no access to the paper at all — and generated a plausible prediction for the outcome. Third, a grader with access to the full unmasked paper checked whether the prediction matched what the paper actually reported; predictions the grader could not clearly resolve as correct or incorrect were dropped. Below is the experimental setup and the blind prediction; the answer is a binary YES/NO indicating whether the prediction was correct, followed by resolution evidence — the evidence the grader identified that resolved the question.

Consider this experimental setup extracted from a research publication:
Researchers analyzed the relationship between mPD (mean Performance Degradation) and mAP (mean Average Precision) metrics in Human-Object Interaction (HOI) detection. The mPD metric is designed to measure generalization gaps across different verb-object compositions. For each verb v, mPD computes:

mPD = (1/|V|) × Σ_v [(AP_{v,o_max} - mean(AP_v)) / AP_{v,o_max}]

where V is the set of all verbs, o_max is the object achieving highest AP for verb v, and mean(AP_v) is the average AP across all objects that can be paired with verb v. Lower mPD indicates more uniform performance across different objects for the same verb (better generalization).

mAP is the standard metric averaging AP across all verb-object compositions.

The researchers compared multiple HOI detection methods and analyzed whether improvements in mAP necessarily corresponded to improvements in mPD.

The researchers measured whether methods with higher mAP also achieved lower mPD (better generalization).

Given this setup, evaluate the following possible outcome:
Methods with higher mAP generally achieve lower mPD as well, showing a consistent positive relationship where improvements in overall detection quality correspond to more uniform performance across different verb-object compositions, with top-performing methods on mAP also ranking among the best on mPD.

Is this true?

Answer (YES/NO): NO